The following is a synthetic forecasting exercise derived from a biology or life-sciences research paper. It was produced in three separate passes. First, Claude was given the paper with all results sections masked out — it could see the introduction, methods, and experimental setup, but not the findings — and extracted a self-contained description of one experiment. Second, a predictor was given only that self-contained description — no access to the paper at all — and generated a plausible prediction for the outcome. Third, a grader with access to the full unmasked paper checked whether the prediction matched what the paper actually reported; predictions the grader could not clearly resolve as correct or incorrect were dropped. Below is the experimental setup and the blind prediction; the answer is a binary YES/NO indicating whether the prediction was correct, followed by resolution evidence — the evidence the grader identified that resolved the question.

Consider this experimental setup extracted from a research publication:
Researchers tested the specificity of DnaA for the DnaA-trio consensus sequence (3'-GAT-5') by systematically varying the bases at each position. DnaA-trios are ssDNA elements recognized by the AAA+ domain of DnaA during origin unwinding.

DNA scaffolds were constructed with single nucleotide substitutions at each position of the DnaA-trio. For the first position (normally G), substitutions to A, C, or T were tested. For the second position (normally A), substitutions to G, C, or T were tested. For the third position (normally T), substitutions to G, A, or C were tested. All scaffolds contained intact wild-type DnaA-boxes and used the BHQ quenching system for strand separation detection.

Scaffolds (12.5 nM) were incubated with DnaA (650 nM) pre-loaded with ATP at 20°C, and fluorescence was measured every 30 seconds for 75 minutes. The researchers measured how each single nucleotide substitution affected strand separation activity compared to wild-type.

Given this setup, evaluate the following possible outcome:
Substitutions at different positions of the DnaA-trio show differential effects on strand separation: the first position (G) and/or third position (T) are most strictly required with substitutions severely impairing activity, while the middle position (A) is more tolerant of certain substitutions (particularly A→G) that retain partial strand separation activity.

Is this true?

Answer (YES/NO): NO